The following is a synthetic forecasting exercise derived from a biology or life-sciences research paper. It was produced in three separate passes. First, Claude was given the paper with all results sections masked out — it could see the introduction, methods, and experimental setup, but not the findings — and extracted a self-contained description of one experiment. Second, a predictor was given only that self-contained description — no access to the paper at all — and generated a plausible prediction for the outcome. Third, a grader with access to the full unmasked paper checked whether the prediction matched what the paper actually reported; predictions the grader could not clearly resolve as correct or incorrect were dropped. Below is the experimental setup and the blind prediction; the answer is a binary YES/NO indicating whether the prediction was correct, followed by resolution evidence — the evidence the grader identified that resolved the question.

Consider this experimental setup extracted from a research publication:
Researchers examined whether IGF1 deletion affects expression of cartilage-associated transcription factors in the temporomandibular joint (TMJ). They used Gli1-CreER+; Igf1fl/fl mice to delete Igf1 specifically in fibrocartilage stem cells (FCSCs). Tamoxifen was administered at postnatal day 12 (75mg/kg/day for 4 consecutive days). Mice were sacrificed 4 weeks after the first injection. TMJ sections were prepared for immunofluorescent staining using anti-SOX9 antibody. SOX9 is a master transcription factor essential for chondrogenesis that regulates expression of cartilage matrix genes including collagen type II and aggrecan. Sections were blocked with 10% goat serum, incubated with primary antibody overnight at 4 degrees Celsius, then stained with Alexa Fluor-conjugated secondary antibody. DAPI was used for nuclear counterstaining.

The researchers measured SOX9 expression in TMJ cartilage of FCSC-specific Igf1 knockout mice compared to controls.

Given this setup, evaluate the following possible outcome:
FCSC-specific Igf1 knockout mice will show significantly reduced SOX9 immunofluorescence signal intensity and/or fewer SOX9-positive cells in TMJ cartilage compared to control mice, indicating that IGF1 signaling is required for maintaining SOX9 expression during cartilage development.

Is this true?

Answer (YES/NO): YES